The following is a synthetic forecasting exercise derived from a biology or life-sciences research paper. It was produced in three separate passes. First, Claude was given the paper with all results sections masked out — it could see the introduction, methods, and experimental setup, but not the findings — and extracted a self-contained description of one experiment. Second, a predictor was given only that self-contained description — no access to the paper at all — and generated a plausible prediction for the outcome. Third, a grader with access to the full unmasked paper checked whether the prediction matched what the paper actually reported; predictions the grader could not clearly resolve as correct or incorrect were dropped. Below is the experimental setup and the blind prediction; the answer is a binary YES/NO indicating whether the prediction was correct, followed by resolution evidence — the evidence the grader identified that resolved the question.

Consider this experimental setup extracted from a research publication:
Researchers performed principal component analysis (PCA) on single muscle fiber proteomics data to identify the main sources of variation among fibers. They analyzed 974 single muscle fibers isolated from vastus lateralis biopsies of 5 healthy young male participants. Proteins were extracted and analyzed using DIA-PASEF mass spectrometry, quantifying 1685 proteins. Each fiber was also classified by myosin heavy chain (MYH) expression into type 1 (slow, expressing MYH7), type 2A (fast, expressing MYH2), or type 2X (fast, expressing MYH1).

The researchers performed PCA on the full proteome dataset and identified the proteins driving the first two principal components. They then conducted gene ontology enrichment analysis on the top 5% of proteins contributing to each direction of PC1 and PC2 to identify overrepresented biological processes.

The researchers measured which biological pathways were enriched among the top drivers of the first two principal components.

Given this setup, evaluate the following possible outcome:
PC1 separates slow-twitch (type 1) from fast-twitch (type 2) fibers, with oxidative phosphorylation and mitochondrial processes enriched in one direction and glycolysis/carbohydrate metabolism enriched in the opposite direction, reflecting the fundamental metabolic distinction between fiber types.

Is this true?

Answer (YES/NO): NO